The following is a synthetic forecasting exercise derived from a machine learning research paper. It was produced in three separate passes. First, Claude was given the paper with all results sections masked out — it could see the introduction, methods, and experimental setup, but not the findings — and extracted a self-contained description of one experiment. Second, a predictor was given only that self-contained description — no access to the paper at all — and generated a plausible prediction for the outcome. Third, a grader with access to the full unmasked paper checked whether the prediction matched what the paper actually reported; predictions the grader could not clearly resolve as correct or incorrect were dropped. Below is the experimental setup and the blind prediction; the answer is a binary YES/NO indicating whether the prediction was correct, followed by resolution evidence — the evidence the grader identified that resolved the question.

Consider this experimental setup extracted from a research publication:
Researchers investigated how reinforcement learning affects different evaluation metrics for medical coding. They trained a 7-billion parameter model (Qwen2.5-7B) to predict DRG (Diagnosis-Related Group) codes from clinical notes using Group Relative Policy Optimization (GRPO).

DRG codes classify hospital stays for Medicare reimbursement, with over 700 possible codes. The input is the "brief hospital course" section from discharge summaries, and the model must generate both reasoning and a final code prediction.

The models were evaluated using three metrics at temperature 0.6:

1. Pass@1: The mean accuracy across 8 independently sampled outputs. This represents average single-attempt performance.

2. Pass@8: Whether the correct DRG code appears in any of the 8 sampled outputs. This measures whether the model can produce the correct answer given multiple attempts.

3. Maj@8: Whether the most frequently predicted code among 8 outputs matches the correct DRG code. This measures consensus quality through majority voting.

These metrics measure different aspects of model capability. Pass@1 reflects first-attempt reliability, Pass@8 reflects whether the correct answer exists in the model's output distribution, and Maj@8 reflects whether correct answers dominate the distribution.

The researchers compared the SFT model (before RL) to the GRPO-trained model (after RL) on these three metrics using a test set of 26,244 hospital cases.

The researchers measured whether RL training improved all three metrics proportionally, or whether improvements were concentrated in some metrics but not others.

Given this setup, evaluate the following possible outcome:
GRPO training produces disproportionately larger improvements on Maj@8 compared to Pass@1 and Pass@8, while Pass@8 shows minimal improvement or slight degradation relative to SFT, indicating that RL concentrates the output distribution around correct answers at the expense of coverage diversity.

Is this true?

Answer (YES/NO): NO